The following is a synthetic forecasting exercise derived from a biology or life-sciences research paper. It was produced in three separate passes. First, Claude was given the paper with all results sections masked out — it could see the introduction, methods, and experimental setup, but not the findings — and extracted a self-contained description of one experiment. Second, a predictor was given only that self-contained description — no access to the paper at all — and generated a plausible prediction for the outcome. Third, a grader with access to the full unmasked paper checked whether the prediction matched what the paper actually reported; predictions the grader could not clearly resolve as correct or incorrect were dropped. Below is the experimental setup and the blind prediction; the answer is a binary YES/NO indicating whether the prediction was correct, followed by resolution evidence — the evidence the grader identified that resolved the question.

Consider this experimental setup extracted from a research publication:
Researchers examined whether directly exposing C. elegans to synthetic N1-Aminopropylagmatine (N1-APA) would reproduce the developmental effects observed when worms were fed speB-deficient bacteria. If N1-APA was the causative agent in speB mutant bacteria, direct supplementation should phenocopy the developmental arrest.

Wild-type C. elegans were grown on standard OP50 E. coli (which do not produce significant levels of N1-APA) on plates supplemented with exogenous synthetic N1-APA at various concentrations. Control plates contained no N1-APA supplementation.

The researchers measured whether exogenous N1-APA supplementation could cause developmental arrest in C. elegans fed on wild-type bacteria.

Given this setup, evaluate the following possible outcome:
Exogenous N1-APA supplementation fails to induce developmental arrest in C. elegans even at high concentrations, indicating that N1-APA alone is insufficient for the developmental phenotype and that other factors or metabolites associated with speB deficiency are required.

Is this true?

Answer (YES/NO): NO